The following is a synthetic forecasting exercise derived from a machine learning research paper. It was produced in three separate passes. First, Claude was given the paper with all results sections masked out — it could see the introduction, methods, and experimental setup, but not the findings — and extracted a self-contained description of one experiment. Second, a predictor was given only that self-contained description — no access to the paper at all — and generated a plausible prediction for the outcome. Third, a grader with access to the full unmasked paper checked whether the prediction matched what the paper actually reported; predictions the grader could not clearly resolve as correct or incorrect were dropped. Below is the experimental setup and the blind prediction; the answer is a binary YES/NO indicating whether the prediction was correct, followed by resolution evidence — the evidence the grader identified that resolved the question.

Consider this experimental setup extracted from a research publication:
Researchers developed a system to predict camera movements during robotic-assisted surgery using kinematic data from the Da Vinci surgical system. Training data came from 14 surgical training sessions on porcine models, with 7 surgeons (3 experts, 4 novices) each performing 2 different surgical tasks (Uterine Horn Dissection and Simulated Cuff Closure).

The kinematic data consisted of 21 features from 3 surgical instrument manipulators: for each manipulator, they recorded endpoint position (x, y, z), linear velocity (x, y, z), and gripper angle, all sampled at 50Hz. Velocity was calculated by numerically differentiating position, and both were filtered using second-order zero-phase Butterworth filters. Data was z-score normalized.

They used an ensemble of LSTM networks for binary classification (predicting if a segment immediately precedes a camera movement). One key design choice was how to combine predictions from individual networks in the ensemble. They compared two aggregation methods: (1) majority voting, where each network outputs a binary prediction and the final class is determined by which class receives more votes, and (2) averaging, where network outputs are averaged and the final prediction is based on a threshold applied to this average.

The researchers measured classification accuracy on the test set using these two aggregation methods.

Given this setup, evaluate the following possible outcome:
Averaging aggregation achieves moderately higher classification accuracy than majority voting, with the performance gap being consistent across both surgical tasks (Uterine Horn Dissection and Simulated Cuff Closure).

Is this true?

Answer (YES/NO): NO